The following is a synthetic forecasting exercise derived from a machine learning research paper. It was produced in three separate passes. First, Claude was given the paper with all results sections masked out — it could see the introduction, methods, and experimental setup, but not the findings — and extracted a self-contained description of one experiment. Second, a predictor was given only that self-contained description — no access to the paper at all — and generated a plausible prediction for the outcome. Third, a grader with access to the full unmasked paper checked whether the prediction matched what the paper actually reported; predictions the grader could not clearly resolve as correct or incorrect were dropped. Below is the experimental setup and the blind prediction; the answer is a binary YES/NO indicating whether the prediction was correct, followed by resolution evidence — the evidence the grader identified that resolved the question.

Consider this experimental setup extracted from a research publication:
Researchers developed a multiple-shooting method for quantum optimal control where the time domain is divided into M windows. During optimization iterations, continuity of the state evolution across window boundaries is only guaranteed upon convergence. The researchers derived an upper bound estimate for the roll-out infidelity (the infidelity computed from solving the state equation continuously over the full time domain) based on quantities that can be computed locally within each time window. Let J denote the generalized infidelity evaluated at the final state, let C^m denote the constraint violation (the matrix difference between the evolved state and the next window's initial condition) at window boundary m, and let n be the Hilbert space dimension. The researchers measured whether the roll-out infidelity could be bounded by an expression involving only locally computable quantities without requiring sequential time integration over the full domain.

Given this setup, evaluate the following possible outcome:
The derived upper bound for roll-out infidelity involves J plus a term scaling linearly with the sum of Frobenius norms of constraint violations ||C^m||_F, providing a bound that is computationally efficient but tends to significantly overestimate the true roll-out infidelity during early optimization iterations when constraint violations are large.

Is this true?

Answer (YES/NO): NO